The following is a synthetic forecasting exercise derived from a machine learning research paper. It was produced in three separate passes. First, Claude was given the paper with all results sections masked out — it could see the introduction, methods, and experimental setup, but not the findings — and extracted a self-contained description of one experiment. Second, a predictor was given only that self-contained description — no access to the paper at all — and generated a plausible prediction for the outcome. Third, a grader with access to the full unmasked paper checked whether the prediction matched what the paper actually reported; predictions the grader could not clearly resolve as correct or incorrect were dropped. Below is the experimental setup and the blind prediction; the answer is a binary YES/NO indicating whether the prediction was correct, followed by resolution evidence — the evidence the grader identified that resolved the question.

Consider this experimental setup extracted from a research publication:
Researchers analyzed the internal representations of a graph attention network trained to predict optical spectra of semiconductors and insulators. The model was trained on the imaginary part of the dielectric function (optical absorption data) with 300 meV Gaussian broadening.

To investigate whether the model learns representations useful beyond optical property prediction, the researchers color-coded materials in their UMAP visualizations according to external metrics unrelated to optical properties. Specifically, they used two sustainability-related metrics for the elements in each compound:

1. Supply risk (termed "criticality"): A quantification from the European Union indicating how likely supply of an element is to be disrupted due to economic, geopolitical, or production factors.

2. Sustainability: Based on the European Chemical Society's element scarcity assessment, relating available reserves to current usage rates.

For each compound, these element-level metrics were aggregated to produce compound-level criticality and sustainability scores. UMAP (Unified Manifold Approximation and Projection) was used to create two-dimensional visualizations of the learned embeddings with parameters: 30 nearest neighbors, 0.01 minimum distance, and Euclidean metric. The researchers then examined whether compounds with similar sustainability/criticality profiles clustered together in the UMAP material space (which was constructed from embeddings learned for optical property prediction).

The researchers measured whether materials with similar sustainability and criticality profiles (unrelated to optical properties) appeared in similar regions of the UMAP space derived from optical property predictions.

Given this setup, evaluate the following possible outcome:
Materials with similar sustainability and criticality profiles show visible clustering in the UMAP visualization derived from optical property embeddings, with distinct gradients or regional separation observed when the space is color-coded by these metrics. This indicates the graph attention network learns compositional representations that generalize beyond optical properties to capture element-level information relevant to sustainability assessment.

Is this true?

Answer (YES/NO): YES